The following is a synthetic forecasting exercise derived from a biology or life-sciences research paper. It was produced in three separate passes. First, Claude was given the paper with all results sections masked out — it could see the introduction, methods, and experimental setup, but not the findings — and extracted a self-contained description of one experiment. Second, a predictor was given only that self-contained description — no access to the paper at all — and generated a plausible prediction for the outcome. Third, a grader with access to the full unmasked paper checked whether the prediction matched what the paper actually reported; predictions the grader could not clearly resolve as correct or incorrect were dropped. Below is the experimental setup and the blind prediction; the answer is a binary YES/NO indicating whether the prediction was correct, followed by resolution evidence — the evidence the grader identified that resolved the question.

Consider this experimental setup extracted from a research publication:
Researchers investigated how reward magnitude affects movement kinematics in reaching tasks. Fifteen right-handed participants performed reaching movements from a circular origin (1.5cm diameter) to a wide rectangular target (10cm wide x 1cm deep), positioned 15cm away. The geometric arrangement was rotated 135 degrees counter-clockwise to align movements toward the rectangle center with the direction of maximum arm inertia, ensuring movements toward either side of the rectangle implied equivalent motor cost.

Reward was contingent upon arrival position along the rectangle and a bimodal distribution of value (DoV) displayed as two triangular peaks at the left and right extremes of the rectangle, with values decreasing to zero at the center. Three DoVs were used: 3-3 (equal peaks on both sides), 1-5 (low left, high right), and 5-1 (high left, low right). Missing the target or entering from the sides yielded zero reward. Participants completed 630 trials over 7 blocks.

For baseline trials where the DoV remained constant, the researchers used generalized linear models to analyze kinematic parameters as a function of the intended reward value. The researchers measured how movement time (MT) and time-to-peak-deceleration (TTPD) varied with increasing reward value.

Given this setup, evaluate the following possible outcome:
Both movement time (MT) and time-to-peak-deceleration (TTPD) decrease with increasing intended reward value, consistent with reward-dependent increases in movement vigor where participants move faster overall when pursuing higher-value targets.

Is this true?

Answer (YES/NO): NO